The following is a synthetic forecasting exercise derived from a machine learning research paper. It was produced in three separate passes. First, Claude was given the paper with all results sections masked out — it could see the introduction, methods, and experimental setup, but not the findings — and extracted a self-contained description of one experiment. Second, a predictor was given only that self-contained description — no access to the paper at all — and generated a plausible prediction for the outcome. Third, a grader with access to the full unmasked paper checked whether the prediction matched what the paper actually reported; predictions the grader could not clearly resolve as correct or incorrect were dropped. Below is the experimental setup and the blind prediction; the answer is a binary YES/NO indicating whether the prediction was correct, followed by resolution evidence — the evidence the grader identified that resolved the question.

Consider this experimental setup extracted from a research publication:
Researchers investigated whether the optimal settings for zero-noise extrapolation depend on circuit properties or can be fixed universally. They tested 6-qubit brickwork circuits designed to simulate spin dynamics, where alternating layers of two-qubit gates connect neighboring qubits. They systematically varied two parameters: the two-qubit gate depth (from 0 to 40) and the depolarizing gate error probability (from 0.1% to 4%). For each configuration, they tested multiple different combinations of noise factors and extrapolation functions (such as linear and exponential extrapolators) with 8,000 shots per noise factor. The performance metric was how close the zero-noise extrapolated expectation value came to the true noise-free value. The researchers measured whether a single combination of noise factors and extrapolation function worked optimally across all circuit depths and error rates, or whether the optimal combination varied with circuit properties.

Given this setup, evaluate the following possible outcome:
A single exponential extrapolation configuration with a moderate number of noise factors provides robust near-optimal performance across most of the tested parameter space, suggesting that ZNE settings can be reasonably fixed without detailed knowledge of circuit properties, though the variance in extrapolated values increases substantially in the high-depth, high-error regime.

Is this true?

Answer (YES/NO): NO